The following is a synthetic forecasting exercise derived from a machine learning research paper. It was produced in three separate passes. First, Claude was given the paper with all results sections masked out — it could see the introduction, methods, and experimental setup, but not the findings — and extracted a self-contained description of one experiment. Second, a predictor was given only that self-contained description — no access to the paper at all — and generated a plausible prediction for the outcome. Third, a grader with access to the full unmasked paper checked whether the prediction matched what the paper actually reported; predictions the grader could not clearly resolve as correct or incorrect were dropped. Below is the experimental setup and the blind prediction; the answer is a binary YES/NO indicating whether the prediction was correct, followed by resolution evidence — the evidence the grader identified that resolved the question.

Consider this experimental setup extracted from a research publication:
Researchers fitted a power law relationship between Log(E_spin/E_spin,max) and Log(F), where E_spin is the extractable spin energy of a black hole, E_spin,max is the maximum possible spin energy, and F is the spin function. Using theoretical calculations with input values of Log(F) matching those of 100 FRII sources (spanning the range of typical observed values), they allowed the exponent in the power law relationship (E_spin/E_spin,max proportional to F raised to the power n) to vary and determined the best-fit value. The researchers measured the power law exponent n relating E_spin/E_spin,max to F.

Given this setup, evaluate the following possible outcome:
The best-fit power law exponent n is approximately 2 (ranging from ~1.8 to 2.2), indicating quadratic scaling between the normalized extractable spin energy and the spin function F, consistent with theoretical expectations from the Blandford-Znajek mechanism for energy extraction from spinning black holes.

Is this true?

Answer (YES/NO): NO